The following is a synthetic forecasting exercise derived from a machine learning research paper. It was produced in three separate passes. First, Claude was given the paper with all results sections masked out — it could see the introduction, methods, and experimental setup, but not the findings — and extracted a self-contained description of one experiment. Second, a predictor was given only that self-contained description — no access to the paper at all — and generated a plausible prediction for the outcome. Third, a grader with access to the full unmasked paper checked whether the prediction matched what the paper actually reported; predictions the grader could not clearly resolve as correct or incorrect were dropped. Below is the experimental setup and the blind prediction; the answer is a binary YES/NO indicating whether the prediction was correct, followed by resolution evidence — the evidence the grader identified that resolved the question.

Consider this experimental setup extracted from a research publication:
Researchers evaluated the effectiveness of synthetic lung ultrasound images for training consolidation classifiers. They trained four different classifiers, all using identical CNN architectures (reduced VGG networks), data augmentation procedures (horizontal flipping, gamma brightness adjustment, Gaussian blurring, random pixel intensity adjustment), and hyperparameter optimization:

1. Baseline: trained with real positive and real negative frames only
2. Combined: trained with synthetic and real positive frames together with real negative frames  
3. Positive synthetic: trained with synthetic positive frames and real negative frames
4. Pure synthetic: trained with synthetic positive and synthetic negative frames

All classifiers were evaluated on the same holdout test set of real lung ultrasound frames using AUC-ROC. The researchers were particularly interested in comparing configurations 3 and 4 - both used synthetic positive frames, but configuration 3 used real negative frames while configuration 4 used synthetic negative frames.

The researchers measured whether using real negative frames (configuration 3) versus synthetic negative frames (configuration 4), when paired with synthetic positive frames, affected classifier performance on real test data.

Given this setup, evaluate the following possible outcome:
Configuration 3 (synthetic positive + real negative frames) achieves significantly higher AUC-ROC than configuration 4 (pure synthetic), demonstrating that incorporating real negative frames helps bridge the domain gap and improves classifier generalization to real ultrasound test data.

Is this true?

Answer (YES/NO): NO